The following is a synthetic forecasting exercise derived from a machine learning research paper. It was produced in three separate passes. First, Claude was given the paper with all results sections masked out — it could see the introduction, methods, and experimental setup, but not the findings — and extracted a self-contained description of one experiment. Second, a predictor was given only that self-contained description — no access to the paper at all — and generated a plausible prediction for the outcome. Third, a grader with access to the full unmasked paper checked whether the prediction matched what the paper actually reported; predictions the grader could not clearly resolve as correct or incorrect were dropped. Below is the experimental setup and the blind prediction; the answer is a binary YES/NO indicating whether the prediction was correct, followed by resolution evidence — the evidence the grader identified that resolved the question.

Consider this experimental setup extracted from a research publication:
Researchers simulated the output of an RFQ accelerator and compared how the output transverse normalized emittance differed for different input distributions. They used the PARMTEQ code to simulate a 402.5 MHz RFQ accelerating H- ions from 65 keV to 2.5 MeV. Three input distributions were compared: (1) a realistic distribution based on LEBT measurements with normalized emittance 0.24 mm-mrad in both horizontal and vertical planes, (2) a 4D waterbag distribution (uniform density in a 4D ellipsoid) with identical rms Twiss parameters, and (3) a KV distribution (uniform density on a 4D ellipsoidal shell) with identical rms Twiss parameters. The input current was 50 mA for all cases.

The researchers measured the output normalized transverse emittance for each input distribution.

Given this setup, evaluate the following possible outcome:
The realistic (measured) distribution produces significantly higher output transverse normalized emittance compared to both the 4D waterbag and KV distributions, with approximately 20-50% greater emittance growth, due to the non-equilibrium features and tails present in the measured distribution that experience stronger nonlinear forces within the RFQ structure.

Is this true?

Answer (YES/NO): NO